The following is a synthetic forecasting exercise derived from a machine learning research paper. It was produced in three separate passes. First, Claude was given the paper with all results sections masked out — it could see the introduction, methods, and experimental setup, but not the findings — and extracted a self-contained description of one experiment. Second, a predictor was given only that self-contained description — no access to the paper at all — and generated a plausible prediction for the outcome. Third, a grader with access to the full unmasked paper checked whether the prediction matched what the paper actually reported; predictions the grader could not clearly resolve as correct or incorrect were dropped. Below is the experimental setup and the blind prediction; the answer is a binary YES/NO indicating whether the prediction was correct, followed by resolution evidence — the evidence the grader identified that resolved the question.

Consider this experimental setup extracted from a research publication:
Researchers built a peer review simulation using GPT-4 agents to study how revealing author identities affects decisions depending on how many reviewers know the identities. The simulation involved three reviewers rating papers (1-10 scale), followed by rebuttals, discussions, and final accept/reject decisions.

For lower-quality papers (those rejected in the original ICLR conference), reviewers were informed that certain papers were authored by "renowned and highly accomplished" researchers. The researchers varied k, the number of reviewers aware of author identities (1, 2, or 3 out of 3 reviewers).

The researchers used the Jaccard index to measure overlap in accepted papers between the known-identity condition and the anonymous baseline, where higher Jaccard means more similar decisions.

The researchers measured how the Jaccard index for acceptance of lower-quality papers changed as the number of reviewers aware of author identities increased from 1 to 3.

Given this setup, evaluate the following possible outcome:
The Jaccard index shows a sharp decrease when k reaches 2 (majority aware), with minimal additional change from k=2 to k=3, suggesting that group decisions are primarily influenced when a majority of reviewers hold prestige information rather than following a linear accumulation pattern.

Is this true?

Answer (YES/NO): NO